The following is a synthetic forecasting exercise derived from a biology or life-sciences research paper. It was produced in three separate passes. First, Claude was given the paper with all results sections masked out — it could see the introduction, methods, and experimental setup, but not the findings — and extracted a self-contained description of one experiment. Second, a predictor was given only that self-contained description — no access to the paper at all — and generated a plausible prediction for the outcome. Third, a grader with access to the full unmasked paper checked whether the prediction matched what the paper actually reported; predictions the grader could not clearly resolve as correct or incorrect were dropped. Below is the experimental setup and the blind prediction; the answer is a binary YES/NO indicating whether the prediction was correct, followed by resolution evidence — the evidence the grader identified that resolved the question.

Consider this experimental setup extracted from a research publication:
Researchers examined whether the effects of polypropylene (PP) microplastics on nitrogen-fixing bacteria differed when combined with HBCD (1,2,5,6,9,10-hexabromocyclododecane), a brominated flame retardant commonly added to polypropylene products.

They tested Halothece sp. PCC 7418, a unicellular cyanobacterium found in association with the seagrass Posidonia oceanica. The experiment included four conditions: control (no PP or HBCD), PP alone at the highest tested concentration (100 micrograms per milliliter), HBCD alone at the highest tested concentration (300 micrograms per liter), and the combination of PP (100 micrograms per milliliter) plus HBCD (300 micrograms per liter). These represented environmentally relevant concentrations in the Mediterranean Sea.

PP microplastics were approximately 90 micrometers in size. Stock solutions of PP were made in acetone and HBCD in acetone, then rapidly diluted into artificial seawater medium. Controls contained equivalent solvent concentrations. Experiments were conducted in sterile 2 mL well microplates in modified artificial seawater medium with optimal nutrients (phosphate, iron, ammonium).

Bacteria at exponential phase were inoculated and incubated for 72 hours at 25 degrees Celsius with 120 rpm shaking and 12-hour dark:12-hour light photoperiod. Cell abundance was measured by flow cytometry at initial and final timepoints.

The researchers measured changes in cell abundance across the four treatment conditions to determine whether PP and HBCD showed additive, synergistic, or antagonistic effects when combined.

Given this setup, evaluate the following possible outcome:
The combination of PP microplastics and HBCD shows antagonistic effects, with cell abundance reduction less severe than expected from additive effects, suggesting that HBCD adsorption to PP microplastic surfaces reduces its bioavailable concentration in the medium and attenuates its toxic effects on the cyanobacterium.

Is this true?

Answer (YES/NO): NO